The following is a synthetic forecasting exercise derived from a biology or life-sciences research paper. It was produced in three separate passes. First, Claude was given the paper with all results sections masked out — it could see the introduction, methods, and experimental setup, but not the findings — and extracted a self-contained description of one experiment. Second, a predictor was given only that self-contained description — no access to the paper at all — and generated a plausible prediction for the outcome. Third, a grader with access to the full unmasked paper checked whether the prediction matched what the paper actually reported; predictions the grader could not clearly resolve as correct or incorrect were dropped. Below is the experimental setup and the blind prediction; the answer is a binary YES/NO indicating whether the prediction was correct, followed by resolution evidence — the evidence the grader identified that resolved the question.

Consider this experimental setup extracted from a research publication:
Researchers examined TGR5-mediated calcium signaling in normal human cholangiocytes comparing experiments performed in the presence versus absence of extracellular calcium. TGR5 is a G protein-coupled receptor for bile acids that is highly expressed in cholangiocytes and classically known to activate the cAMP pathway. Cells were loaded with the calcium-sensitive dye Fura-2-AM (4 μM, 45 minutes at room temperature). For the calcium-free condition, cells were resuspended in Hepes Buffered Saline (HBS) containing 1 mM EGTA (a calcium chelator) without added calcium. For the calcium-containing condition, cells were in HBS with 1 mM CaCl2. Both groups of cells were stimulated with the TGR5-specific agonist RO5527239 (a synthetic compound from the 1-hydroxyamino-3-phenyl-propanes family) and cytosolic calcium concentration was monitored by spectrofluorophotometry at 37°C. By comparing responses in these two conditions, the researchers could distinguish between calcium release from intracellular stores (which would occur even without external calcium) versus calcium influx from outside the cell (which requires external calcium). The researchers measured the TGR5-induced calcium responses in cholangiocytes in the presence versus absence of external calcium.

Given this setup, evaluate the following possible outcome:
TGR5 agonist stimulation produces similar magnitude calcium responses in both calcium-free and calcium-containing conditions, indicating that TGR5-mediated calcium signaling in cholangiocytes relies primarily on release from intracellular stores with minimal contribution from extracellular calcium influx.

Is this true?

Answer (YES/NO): NO